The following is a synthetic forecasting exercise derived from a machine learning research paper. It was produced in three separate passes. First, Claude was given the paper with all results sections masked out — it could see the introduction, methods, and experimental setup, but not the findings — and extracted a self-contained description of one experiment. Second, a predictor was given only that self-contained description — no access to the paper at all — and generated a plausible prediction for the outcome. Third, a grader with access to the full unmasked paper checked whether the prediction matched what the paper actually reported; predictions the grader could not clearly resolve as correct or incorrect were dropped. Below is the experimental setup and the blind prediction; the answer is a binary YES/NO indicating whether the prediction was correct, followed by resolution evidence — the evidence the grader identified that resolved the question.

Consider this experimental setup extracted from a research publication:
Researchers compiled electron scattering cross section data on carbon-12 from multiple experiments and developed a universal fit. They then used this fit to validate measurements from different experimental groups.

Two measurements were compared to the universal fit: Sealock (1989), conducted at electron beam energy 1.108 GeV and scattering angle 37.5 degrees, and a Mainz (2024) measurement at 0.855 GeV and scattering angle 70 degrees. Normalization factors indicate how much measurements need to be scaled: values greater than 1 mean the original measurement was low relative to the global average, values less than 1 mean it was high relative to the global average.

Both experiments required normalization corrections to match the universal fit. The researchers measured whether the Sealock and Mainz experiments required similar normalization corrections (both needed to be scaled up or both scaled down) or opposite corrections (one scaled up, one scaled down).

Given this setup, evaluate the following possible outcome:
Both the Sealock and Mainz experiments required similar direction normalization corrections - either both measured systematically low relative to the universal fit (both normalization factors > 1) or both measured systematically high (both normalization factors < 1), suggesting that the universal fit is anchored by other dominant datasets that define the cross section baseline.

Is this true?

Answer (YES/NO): YES